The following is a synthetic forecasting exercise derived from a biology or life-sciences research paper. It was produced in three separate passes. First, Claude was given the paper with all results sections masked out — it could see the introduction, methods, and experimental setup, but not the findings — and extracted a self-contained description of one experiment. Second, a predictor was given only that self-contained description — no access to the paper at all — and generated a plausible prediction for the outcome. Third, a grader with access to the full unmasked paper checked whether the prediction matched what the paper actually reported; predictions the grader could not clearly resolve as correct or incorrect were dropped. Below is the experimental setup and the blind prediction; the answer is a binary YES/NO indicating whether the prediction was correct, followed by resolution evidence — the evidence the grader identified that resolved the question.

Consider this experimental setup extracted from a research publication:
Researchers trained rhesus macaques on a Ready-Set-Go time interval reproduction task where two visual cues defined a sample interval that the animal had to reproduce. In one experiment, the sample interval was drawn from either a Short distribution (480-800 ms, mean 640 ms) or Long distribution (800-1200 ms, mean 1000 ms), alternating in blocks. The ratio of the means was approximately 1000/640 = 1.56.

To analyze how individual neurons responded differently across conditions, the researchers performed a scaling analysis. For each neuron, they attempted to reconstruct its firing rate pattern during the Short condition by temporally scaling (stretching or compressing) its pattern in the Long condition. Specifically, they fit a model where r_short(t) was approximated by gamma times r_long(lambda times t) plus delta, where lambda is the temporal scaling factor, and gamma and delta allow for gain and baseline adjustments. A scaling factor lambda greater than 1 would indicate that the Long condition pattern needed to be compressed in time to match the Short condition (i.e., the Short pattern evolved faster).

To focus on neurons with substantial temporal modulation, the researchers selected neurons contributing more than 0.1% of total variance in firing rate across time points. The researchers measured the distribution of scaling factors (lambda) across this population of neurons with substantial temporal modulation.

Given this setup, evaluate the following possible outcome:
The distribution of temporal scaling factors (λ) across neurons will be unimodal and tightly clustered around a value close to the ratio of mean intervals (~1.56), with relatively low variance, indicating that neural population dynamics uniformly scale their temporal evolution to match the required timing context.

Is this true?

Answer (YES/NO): NO